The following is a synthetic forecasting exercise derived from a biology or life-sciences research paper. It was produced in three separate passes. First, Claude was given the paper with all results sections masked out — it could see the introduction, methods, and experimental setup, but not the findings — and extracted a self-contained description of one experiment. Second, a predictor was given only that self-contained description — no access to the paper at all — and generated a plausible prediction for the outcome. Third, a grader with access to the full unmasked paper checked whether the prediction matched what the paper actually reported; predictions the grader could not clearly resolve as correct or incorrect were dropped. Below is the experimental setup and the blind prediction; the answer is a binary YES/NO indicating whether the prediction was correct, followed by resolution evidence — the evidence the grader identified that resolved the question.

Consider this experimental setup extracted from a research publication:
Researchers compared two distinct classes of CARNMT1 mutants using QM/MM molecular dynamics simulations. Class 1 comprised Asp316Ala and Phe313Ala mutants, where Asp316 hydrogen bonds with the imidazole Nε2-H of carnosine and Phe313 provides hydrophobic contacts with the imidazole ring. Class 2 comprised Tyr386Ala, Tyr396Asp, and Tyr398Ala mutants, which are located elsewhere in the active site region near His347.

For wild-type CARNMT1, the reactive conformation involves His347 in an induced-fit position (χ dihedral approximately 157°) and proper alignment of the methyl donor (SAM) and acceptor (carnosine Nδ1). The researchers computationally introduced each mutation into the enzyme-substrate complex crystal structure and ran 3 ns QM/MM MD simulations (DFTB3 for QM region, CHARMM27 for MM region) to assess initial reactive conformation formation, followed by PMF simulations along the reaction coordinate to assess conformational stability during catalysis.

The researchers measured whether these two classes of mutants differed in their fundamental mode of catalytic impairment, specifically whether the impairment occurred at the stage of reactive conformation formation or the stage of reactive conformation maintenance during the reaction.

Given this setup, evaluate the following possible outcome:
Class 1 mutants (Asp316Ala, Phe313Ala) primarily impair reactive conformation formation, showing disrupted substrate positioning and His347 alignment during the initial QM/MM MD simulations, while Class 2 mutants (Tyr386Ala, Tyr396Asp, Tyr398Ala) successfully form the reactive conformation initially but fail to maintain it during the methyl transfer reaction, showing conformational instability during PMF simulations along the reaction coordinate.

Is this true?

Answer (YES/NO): YES